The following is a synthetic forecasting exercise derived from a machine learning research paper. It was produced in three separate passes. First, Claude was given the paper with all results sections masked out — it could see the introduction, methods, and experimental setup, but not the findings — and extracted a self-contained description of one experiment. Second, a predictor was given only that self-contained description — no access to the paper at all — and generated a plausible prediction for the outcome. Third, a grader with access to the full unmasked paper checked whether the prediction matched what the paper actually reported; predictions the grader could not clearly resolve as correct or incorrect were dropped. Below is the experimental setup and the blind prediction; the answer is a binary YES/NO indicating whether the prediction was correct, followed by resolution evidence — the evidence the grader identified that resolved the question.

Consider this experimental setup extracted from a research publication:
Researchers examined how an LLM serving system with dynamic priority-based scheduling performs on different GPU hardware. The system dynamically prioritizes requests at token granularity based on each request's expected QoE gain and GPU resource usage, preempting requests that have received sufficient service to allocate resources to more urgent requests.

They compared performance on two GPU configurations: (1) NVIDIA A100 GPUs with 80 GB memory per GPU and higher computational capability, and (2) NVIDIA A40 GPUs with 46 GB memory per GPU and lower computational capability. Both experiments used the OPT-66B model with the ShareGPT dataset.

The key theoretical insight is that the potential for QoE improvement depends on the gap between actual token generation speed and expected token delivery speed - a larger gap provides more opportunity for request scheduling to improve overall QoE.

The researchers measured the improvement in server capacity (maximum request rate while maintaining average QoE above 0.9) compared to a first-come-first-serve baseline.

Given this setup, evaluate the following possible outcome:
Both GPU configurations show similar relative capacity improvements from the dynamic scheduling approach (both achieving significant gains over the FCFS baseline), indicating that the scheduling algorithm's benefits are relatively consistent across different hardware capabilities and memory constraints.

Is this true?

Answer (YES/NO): NO